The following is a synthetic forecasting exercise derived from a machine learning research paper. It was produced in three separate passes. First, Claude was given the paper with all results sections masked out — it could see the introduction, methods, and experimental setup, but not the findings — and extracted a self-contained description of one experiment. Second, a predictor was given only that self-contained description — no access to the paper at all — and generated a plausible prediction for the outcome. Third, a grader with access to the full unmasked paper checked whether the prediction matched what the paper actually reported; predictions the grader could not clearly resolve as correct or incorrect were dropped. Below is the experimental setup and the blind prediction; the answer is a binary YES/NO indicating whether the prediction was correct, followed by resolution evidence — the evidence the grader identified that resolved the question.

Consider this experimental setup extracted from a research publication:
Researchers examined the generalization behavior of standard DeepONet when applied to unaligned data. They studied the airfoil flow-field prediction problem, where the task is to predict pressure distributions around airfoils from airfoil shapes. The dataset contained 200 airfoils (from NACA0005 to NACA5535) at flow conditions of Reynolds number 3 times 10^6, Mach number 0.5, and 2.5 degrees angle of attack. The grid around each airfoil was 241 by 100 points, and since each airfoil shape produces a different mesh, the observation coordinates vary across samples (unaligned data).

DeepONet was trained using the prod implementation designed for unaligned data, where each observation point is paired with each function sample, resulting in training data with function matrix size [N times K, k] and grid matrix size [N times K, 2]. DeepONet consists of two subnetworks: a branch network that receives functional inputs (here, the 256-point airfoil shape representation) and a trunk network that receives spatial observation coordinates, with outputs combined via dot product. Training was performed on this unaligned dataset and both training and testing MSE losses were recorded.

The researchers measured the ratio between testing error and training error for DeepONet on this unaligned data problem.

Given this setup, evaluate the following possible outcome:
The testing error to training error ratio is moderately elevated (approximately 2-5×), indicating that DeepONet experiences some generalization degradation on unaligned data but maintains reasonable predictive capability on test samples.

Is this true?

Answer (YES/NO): NO